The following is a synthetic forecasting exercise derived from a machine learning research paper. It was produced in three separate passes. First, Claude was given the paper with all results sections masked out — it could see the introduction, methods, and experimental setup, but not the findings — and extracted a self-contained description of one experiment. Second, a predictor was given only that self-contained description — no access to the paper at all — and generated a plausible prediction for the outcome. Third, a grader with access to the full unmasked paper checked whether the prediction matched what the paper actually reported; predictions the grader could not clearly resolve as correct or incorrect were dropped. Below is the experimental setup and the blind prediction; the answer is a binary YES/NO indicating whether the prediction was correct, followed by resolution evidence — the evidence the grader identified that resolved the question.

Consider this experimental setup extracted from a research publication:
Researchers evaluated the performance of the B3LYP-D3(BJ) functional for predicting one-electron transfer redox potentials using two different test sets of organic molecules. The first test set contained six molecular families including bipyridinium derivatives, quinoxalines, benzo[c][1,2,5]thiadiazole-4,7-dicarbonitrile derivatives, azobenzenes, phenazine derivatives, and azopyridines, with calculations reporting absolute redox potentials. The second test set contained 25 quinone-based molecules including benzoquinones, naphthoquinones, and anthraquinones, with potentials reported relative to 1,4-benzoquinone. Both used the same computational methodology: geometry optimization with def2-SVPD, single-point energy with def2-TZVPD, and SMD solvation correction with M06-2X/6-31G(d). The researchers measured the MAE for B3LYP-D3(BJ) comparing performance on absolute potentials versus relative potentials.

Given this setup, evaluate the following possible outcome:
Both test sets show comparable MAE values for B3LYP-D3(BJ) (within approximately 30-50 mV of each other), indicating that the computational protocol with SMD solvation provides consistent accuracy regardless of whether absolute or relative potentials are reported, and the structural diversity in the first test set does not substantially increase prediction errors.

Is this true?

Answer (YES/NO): NO